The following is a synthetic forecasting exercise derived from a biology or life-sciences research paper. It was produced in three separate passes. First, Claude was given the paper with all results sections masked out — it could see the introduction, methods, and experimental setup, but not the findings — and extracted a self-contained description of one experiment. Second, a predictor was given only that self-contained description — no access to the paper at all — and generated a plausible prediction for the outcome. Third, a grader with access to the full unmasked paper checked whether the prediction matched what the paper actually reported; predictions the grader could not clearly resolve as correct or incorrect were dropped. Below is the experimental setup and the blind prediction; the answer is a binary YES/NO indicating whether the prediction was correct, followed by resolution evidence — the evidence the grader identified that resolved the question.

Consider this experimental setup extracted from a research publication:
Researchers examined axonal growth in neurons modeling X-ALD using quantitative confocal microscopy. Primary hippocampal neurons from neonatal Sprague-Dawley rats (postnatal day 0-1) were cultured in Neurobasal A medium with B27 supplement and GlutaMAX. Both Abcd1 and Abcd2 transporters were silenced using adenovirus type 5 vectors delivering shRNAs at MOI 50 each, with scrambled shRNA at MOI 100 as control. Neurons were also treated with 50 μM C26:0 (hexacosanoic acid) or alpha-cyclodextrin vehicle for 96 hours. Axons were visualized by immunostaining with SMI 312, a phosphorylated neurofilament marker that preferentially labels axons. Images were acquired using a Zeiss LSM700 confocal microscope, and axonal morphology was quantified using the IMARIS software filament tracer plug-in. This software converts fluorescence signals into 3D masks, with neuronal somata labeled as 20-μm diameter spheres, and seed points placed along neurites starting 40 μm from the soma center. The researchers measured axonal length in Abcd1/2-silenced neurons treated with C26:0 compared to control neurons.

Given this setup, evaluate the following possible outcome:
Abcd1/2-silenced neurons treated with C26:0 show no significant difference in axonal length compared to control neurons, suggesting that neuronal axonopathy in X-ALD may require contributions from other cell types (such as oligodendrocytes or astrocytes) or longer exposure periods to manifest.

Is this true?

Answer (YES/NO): NO